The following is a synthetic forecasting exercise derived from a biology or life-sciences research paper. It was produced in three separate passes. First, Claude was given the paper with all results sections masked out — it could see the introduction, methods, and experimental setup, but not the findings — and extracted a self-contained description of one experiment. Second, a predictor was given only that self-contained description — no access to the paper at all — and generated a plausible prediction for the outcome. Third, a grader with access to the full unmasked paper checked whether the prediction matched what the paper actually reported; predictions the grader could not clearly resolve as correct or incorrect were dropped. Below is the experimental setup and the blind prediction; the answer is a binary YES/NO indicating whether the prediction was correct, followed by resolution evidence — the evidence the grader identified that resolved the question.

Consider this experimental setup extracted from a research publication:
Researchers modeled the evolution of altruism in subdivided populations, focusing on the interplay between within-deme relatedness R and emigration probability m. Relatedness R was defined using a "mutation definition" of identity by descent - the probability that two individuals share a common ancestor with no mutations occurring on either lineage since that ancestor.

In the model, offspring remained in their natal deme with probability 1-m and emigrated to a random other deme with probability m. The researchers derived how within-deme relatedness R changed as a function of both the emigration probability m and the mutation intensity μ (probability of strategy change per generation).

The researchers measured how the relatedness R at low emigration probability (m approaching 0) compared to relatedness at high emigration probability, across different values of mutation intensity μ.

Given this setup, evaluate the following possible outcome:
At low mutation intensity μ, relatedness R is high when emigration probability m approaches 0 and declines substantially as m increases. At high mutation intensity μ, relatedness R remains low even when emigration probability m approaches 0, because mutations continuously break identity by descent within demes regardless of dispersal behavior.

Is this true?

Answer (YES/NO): YES